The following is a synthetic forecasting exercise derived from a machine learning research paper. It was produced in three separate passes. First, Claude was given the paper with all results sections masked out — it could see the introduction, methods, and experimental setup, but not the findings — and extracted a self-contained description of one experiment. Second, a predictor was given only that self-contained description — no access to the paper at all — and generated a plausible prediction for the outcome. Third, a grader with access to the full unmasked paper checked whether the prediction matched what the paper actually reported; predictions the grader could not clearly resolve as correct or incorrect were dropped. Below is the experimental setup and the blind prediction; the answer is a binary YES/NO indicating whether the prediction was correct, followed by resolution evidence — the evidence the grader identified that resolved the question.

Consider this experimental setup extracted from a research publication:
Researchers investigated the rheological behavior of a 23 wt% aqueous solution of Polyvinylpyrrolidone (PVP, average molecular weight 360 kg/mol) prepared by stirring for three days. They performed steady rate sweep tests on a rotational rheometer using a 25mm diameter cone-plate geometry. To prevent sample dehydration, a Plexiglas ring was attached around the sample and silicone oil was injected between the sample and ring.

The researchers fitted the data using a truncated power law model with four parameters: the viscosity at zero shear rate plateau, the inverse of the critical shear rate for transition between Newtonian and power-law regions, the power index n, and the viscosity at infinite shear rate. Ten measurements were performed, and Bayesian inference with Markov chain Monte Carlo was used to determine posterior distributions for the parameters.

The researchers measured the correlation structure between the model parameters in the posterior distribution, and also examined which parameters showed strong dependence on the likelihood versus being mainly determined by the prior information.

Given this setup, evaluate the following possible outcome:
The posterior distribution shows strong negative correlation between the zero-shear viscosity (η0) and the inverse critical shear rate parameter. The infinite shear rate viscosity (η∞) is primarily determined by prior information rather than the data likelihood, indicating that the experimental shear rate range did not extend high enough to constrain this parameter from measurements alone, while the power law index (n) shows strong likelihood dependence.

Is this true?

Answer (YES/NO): NO